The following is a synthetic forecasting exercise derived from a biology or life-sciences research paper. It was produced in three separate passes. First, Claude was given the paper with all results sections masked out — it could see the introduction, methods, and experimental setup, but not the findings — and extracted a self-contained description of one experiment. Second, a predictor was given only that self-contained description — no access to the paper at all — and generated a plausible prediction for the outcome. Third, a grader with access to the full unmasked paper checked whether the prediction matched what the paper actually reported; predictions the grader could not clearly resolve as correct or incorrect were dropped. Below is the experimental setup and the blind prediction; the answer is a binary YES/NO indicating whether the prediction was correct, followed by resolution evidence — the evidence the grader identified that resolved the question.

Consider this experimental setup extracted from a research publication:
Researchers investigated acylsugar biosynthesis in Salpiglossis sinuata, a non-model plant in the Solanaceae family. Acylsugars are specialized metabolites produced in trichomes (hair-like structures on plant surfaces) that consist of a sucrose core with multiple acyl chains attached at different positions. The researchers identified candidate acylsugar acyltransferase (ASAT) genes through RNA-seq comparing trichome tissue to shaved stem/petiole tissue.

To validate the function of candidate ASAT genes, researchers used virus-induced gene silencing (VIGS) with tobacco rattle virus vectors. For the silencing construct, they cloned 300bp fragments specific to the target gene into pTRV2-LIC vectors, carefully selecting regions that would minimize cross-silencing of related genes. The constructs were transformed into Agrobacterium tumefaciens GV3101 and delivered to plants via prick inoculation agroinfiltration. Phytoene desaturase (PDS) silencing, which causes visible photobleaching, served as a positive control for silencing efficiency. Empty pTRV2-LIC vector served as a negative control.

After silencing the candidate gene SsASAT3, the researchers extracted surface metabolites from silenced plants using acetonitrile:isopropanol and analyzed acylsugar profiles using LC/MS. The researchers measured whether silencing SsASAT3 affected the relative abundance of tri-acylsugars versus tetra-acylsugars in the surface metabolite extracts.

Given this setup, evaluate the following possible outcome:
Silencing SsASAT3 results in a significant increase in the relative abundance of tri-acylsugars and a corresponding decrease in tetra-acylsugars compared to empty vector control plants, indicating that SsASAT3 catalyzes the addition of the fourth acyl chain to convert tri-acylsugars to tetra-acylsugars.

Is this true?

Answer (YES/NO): NO